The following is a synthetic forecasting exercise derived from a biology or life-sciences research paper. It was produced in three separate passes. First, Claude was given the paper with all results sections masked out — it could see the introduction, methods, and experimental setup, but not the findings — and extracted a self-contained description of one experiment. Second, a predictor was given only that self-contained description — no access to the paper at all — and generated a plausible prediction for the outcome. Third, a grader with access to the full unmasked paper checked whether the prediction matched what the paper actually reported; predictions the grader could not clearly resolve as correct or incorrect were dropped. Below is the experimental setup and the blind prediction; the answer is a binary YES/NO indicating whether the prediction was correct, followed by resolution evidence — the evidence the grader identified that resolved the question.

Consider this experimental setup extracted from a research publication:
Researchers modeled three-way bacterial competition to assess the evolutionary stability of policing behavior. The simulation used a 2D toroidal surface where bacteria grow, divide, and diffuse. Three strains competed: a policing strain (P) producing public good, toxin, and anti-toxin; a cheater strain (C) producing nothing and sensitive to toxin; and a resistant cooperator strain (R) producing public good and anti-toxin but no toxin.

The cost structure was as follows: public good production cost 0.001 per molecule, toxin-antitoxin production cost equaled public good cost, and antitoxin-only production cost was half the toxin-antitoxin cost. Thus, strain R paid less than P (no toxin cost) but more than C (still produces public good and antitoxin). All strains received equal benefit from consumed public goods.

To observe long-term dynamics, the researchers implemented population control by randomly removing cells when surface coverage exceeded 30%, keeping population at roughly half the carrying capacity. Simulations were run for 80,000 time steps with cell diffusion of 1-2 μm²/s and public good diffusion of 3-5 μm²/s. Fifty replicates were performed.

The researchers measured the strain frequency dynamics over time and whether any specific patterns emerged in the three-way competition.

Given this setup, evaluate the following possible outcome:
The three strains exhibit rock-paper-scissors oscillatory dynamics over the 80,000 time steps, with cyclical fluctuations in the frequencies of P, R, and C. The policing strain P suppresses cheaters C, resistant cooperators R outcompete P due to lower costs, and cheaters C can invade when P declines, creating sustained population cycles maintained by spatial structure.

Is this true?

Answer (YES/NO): NO